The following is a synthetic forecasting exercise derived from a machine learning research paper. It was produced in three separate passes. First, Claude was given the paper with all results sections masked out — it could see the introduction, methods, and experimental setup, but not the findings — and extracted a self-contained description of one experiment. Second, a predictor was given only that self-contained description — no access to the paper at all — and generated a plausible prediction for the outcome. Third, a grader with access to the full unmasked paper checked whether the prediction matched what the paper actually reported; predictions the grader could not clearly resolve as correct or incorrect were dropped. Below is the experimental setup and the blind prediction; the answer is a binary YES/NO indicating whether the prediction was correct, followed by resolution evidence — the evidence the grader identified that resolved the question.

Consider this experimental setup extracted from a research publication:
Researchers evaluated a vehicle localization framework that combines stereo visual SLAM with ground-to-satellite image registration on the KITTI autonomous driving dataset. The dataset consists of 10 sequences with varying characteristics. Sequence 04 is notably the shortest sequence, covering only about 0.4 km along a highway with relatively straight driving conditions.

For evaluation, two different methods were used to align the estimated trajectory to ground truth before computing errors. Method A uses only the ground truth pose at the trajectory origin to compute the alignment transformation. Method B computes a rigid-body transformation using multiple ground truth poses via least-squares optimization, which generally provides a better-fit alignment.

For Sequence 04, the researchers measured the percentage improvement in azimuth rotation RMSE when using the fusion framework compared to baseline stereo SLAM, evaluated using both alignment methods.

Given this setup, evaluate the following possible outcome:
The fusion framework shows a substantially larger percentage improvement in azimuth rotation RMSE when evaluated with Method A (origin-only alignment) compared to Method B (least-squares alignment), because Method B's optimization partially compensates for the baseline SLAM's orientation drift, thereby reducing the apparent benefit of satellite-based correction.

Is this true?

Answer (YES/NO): NO